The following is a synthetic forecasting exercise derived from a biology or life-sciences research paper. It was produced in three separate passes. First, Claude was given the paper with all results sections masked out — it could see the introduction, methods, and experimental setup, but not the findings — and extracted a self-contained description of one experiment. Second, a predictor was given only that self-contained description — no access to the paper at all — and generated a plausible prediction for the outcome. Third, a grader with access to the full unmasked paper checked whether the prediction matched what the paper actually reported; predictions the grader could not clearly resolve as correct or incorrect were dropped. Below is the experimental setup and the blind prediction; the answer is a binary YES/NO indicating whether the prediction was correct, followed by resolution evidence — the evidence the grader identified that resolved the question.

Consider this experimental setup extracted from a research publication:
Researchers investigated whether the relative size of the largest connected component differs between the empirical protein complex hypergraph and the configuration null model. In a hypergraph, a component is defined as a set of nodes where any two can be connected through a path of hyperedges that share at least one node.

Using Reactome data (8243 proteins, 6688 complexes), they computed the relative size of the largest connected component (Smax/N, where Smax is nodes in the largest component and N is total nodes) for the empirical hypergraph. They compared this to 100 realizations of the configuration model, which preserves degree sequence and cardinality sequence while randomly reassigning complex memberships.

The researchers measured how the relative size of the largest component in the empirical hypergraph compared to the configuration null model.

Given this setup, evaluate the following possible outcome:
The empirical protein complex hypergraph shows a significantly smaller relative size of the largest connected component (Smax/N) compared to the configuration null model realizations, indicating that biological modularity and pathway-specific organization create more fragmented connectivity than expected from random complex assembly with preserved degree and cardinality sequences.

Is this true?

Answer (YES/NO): YES